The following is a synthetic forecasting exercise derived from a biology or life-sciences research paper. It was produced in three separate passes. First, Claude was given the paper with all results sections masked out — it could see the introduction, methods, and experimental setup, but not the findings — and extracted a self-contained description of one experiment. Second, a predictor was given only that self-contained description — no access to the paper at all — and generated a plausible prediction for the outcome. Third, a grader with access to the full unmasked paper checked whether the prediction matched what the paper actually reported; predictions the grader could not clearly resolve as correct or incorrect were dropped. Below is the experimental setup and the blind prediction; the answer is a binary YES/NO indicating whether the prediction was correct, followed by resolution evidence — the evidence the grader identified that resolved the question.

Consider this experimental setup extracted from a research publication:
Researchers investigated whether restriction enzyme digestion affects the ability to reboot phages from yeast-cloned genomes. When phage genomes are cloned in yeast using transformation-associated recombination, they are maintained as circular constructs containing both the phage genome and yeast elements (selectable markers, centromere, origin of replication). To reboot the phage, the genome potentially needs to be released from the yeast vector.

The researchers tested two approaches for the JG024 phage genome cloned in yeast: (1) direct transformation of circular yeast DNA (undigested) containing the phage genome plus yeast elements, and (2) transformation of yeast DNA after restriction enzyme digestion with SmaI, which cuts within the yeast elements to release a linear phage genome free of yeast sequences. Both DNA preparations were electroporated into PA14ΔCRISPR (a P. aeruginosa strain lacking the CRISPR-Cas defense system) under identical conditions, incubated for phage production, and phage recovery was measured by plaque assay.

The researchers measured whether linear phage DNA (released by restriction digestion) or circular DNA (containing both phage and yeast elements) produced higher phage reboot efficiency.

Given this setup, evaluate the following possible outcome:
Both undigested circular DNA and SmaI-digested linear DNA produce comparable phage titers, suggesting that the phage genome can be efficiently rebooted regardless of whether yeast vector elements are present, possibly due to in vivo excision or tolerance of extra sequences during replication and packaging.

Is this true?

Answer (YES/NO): NO